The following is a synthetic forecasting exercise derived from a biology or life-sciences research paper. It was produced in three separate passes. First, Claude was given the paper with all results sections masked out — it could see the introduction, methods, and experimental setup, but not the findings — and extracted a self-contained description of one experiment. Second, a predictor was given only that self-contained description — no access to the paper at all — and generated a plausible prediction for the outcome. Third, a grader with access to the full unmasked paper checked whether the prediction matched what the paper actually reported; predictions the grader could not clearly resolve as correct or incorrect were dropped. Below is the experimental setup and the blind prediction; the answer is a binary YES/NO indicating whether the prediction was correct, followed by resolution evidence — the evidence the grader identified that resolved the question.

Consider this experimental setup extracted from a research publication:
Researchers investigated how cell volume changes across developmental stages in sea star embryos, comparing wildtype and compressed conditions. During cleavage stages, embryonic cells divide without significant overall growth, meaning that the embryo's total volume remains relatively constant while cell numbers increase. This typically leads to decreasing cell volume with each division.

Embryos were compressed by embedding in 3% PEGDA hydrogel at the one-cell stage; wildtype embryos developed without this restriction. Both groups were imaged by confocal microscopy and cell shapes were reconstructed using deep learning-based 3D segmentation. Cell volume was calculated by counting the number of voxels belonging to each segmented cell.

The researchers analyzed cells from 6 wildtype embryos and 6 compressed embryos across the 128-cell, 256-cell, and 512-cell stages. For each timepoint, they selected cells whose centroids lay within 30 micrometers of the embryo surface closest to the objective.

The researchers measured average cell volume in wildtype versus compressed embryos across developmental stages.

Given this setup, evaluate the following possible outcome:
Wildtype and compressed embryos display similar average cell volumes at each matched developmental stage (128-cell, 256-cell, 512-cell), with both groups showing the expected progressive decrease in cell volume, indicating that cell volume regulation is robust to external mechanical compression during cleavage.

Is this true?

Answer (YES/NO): YES